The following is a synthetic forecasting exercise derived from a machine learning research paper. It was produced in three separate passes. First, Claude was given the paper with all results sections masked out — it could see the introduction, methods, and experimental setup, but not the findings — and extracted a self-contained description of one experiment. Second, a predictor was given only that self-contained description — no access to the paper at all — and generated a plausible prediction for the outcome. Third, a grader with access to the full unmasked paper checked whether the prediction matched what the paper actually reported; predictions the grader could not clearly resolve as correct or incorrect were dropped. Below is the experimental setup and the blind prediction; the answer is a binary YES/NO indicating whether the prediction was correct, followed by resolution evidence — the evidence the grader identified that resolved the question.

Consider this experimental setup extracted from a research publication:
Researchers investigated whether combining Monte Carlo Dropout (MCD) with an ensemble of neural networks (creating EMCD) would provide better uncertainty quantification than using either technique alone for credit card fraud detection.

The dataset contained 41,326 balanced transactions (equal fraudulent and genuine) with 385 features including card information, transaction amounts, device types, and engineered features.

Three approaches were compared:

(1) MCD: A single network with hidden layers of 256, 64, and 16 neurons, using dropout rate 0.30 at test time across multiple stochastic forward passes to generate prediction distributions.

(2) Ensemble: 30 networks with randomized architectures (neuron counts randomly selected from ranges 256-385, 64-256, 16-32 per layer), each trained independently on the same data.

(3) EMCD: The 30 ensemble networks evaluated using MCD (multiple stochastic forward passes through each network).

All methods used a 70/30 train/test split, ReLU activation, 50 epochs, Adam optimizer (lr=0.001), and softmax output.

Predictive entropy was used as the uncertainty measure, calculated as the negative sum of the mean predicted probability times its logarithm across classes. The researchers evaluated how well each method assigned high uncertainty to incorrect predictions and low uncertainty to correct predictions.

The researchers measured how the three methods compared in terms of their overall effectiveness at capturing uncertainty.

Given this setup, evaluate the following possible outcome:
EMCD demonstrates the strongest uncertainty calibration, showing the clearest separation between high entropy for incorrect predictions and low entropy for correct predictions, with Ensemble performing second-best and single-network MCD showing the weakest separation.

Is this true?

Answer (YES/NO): NO